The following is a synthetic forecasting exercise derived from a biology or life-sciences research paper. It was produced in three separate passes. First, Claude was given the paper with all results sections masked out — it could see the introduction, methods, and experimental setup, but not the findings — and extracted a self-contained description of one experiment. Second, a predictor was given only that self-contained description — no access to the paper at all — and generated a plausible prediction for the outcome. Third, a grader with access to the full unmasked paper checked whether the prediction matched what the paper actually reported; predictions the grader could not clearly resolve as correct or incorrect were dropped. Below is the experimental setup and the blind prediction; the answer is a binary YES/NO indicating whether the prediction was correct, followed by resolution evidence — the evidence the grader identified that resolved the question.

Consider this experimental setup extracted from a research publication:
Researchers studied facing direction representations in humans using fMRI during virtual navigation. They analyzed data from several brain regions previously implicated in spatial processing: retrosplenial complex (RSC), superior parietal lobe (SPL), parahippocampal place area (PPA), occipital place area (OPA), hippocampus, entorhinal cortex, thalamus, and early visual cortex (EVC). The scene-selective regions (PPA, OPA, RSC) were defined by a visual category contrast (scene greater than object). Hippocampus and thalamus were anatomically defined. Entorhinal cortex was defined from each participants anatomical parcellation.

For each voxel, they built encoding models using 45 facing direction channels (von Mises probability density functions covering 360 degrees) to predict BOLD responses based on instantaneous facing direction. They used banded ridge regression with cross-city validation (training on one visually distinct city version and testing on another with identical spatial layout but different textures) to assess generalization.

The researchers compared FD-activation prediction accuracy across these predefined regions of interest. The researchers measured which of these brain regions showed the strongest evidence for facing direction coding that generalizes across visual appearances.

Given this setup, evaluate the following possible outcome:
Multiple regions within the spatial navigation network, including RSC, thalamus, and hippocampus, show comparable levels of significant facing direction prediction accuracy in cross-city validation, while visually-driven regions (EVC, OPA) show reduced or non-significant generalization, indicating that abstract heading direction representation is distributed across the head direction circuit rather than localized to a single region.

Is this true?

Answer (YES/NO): NO